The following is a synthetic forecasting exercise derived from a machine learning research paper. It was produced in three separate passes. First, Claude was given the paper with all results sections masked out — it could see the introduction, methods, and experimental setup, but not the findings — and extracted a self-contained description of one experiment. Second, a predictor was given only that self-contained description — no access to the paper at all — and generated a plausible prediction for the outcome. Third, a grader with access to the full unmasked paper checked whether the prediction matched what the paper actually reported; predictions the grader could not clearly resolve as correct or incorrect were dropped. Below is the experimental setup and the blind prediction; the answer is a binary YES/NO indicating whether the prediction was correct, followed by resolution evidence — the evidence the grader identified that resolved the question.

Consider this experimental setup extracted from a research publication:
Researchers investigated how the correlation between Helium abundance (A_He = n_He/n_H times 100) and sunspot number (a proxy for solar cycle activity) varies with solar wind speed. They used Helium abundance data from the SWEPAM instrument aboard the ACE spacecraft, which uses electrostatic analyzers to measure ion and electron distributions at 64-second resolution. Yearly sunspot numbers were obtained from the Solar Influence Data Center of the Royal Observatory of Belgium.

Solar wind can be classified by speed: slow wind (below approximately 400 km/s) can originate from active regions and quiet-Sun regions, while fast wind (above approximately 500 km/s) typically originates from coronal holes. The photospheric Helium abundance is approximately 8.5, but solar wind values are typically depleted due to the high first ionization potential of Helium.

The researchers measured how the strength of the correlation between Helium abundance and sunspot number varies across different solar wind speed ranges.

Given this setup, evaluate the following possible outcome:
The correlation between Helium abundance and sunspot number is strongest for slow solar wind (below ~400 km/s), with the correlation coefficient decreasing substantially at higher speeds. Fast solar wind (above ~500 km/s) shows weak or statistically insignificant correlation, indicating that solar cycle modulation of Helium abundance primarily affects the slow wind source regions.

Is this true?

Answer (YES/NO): YES